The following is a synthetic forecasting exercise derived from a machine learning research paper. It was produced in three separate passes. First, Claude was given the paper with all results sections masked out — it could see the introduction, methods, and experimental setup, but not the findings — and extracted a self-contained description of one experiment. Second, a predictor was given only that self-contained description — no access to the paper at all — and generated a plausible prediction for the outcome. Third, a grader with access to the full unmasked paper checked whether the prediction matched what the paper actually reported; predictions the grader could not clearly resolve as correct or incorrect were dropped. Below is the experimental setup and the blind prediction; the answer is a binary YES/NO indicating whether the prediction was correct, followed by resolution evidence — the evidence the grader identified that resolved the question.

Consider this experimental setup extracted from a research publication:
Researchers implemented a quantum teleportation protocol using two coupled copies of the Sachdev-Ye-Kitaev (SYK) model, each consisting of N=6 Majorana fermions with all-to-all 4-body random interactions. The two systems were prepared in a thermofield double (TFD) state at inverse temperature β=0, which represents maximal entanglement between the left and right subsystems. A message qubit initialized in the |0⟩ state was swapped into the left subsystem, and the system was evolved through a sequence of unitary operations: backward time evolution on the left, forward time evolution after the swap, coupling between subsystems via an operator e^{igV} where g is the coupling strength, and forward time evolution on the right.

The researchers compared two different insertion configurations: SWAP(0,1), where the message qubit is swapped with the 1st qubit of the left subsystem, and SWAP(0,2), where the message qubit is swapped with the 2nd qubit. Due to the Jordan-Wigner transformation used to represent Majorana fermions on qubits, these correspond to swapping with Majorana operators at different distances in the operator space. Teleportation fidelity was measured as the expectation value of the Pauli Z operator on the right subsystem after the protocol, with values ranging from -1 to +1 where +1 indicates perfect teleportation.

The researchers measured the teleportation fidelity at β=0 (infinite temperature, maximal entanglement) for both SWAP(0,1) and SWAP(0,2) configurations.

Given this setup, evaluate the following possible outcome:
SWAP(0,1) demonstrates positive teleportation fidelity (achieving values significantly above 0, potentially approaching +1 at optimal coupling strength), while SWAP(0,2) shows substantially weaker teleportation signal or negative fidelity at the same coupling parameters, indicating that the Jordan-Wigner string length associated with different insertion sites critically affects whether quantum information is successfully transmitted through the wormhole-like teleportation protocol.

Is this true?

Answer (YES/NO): YES